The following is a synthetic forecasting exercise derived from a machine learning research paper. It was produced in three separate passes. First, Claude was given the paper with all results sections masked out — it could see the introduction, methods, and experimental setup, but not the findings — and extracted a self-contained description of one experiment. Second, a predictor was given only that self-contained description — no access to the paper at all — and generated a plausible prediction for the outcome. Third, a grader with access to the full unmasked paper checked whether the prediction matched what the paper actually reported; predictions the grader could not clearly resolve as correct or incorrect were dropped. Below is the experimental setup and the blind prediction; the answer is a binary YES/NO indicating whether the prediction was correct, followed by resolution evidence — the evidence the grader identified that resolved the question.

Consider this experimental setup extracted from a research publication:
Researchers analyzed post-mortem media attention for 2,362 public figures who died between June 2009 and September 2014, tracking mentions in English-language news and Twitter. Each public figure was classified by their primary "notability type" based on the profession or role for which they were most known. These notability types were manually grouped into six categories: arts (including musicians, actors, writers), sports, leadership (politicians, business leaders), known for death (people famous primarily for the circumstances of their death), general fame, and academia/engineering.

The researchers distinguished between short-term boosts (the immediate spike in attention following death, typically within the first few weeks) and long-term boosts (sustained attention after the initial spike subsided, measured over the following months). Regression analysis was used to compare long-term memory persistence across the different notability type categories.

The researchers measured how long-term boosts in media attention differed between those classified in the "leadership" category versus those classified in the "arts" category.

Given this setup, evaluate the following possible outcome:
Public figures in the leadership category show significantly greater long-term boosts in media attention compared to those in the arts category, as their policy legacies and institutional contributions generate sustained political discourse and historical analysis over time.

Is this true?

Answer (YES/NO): NO